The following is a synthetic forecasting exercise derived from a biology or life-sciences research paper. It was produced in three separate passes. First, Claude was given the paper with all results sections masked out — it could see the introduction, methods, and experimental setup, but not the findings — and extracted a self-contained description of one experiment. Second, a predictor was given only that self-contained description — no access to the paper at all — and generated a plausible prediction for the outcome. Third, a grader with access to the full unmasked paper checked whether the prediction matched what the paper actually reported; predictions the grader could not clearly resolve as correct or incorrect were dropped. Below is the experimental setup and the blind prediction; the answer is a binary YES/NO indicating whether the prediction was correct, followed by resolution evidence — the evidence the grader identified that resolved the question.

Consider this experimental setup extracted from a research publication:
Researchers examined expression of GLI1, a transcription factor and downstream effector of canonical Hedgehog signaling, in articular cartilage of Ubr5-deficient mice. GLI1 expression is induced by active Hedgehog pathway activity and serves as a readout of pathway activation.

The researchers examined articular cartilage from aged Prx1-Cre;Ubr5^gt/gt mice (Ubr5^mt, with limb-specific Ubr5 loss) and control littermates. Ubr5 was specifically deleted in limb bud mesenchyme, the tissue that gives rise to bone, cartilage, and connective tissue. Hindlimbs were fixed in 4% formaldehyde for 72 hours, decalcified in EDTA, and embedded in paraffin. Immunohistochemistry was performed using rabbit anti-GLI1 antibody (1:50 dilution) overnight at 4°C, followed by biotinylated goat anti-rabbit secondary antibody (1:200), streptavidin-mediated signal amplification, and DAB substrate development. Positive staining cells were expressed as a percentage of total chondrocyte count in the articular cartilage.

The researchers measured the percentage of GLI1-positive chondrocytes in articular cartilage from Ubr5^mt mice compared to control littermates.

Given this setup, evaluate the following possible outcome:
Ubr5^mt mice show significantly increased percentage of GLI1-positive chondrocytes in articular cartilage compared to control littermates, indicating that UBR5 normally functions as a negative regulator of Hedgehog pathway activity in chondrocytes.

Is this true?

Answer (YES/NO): YES